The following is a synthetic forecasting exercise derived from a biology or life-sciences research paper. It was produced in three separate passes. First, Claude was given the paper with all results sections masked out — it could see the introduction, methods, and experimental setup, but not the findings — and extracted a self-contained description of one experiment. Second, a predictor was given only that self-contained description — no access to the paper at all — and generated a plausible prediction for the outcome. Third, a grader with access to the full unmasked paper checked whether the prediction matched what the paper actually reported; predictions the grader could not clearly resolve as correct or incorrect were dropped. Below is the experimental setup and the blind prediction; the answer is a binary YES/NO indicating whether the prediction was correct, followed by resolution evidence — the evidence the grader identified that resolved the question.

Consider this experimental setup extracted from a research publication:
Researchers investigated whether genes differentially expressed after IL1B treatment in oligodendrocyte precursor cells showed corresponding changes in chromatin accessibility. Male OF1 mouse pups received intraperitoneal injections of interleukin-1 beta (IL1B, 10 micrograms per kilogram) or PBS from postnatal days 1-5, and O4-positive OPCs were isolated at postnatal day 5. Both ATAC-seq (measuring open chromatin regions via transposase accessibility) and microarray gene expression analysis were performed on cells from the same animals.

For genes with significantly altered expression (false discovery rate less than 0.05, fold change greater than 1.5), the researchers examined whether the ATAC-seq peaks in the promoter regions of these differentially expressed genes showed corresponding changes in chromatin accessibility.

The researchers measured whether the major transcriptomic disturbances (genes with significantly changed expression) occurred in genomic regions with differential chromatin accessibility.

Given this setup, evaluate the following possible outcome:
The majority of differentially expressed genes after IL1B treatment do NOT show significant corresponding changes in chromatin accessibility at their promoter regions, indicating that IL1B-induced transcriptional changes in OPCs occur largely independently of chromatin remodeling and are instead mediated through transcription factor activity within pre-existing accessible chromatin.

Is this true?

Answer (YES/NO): YES